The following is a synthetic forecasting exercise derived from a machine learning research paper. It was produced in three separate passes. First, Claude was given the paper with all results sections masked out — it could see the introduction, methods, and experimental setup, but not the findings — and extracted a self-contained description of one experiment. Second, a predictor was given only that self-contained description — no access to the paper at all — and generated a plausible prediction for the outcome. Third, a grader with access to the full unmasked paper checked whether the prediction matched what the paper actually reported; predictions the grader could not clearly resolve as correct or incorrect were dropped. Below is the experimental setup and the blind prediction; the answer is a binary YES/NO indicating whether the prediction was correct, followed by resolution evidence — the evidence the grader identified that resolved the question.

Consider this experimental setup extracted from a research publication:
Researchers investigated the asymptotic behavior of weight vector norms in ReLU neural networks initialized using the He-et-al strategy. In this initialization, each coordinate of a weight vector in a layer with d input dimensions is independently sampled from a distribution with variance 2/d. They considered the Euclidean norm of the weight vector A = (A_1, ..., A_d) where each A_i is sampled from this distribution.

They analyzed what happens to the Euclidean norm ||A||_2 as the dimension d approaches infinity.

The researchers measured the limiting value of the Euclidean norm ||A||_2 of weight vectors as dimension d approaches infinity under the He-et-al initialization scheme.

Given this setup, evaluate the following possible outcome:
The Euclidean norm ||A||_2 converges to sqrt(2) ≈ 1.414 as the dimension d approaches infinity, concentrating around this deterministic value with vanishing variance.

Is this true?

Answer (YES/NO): YES